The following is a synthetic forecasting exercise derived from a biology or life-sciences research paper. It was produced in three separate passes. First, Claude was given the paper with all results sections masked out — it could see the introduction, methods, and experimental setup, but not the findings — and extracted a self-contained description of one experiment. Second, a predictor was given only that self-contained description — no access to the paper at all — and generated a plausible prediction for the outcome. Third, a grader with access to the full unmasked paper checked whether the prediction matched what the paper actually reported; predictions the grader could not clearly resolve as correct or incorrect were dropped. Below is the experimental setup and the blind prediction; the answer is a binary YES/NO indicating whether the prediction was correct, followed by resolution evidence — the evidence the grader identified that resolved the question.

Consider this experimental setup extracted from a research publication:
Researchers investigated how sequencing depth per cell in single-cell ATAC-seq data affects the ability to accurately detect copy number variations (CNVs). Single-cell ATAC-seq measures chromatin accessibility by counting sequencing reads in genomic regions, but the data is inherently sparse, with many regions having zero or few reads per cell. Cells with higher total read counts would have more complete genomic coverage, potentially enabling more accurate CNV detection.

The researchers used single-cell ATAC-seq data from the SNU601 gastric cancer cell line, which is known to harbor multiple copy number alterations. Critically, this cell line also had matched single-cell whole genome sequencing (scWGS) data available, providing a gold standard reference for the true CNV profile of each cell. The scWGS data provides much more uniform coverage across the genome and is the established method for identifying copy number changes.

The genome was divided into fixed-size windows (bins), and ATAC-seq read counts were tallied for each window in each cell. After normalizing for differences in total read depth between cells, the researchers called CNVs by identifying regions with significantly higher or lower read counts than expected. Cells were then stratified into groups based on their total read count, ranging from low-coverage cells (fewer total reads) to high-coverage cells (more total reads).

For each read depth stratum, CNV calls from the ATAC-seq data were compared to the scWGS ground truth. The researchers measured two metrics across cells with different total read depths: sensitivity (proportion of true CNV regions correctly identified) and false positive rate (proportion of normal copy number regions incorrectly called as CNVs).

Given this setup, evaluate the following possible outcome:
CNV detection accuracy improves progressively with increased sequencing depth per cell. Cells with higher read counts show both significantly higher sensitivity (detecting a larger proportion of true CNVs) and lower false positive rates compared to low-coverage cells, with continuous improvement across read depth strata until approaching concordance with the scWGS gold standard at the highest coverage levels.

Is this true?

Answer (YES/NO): NO